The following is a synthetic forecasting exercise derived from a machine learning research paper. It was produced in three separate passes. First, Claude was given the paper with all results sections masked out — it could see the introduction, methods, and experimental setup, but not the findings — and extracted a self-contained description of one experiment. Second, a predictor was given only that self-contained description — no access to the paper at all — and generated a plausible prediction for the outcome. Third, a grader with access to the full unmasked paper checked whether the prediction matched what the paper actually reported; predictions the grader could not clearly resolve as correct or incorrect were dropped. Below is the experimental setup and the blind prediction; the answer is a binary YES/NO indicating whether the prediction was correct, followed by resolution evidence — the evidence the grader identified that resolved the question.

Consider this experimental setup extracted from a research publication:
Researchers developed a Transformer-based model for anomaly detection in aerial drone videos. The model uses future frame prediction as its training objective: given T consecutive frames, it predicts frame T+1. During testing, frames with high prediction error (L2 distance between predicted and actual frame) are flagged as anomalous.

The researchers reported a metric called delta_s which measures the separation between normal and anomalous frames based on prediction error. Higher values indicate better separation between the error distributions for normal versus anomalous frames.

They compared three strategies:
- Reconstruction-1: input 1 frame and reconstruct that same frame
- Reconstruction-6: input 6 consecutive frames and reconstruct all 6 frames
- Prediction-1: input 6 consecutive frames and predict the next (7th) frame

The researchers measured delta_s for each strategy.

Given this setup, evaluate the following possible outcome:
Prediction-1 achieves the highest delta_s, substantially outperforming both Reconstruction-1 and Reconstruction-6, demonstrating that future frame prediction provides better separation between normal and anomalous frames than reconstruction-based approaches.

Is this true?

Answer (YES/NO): YES